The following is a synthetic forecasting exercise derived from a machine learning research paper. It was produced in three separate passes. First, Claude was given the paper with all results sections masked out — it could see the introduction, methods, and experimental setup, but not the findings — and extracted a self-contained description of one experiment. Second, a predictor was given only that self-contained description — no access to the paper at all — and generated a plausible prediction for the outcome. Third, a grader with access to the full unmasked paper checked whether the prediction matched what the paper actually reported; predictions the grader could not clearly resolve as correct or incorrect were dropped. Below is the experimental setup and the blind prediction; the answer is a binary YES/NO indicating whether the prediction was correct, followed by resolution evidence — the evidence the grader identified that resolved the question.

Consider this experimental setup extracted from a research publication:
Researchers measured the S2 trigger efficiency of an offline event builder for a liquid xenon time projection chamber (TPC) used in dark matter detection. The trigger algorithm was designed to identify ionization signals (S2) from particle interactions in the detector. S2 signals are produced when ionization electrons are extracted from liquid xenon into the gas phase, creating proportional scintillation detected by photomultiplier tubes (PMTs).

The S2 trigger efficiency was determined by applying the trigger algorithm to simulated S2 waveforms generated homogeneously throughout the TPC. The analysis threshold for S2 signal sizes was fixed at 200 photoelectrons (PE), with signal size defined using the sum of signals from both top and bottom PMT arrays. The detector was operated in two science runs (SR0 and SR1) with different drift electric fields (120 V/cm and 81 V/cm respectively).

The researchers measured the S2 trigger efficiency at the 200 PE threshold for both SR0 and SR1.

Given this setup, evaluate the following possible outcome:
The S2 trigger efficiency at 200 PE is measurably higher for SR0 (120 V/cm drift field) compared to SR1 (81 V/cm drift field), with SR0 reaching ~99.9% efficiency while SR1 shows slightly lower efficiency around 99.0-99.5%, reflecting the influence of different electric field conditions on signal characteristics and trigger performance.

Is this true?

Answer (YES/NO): YES